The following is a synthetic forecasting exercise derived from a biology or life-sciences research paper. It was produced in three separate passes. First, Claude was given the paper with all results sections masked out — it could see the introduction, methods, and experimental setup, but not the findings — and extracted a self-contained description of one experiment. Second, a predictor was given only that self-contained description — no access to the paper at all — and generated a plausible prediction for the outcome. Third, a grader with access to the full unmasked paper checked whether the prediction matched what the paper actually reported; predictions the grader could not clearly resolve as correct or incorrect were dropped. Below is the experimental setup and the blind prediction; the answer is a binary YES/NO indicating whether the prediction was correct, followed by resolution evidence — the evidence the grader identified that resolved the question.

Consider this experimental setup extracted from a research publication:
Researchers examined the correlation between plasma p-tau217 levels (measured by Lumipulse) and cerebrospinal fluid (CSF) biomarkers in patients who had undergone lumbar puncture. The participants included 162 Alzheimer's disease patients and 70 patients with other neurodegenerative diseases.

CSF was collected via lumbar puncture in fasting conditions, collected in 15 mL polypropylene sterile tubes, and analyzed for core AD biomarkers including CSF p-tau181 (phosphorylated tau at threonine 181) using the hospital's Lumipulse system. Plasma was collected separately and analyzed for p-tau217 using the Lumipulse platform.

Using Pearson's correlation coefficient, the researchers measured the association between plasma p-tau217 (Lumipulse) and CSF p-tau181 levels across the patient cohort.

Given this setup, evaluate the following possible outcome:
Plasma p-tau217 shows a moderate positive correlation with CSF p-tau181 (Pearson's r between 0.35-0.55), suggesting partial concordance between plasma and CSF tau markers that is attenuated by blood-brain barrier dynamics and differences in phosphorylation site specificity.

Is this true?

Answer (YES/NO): NO